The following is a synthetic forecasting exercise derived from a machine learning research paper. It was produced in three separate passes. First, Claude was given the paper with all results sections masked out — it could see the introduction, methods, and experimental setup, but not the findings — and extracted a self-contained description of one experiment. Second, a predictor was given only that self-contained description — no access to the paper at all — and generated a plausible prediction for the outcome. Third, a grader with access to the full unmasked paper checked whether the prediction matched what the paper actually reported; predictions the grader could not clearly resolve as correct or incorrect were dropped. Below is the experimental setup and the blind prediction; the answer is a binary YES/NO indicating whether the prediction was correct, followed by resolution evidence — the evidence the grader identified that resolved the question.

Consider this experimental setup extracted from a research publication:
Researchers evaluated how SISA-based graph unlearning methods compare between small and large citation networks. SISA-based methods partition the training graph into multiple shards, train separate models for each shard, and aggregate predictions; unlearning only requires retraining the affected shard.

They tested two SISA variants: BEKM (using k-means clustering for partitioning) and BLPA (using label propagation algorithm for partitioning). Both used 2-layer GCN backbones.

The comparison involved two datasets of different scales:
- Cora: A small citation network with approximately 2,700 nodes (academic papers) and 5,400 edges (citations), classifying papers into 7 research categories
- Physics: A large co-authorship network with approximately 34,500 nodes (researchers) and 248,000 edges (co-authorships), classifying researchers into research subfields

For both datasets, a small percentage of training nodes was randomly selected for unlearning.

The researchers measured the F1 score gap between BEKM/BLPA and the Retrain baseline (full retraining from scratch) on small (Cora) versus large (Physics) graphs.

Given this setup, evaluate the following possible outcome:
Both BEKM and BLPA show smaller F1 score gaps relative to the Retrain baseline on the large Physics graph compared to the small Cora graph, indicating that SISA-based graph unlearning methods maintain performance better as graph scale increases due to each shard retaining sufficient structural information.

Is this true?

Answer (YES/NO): YES